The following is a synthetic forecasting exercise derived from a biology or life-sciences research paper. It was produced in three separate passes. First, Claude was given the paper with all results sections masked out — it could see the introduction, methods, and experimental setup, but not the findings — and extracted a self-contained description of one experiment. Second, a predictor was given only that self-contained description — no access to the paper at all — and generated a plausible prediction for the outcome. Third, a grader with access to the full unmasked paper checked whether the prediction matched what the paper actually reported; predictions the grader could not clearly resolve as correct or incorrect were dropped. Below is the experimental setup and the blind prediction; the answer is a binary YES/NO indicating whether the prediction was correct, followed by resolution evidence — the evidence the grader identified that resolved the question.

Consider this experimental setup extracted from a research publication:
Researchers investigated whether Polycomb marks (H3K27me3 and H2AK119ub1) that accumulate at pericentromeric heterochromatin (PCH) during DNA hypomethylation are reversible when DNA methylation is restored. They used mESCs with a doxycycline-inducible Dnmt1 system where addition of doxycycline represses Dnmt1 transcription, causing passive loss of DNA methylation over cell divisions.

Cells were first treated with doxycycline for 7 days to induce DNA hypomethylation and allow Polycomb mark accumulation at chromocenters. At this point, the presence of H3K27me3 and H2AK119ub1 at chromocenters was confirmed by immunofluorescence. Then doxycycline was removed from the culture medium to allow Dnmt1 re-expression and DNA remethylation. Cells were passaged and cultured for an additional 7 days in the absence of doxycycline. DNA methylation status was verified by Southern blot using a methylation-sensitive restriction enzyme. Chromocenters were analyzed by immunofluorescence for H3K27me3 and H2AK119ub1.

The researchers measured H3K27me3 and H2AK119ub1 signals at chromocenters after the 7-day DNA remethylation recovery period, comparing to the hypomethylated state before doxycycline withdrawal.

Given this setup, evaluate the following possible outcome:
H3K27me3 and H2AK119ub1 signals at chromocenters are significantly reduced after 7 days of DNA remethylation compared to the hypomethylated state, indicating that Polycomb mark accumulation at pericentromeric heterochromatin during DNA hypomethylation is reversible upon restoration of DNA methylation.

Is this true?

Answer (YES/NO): YES